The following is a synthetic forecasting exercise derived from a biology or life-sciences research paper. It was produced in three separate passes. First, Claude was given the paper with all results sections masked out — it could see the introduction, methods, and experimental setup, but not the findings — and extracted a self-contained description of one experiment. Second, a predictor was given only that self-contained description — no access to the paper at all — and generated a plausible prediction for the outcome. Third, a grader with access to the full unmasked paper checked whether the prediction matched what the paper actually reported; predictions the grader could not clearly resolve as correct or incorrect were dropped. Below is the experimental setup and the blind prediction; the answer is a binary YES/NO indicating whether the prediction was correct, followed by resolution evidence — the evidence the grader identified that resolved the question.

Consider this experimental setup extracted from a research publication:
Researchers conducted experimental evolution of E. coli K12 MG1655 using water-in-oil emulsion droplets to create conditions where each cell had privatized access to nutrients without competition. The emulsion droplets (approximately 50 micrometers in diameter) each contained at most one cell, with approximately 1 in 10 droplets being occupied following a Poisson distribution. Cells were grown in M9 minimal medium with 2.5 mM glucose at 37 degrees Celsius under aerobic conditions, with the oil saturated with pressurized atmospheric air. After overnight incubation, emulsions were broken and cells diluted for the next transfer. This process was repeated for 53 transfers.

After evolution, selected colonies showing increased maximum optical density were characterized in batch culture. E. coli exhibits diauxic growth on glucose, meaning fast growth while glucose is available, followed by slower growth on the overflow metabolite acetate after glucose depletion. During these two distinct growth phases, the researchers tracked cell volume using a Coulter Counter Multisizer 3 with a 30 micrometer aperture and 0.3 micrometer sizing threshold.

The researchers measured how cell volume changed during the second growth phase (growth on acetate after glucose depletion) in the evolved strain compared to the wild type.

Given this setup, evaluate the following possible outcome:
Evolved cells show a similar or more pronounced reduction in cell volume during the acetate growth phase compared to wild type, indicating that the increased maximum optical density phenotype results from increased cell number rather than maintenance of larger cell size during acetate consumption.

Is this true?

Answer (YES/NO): YES